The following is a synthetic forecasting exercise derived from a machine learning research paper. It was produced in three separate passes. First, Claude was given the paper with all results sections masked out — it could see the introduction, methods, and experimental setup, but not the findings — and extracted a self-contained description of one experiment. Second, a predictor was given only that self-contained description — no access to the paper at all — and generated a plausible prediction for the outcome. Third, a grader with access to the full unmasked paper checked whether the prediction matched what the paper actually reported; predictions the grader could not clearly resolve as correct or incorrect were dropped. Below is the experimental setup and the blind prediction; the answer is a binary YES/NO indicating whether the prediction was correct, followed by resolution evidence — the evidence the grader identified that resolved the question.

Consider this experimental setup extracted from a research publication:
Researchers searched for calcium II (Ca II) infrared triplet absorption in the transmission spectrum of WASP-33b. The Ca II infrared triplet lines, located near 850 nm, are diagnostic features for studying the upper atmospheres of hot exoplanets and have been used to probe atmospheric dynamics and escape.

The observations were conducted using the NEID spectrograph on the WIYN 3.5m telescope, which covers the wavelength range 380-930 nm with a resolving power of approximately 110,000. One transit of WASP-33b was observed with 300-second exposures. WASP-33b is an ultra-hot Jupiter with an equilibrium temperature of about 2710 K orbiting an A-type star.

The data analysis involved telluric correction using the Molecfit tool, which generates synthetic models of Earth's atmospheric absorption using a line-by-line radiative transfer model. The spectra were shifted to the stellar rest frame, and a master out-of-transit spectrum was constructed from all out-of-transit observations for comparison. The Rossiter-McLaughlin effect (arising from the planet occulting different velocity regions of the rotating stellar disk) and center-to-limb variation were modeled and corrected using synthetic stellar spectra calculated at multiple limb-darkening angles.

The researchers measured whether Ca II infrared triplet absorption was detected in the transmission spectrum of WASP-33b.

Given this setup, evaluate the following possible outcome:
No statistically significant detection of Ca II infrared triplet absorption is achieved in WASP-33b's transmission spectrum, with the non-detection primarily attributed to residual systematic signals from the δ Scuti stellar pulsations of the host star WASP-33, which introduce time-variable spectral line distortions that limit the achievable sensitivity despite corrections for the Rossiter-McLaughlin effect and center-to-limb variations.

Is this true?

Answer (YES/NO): NO